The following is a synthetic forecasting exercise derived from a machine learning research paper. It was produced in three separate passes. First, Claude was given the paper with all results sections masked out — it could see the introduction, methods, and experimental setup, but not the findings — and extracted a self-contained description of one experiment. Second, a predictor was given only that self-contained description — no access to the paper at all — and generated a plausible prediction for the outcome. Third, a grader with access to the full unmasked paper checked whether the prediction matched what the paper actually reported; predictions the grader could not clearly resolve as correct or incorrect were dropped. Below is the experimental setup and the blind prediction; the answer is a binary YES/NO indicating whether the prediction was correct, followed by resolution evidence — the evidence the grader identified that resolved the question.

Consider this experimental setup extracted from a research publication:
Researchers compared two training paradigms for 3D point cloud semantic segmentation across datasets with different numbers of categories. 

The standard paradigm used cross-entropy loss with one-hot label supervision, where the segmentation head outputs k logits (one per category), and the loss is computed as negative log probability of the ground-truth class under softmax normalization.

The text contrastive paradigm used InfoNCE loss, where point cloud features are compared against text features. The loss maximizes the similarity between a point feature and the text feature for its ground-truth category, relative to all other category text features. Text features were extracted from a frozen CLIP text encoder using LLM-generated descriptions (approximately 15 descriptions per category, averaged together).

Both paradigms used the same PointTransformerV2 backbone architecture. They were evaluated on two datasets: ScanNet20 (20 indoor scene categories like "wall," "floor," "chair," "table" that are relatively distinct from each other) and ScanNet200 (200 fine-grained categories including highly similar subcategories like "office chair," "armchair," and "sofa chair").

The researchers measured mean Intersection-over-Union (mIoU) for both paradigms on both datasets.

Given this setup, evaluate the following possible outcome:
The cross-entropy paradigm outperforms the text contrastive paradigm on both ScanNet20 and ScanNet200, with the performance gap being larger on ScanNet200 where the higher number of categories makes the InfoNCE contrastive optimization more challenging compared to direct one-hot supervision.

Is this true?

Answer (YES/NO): NO